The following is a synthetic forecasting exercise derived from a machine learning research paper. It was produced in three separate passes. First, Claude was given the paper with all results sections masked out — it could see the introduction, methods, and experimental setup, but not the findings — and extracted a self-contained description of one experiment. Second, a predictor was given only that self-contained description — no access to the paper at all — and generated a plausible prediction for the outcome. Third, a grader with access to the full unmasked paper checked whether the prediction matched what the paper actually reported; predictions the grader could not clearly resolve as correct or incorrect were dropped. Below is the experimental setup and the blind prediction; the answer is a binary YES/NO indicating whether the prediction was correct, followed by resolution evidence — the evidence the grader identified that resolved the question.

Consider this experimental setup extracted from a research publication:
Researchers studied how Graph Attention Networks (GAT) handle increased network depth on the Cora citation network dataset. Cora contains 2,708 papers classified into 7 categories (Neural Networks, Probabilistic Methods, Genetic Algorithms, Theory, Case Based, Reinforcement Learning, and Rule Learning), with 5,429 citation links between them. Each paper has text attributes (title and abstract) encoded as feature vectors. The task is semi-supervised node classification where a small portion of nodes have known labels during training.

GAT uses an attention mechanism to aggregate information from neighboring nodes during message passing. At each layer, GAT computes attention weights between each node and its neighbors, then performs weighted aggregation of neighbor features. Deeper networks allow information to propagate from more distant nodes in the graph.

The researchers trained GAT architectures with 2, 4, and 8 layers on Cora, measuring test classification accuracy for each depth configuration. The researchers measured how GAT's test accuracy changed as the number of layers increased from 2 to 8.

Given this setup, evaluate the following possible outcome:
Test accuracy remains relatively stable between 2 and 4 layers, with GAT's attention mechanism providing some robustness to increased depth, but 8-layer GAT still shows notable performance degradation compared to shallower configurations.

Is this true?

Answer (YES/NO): NO